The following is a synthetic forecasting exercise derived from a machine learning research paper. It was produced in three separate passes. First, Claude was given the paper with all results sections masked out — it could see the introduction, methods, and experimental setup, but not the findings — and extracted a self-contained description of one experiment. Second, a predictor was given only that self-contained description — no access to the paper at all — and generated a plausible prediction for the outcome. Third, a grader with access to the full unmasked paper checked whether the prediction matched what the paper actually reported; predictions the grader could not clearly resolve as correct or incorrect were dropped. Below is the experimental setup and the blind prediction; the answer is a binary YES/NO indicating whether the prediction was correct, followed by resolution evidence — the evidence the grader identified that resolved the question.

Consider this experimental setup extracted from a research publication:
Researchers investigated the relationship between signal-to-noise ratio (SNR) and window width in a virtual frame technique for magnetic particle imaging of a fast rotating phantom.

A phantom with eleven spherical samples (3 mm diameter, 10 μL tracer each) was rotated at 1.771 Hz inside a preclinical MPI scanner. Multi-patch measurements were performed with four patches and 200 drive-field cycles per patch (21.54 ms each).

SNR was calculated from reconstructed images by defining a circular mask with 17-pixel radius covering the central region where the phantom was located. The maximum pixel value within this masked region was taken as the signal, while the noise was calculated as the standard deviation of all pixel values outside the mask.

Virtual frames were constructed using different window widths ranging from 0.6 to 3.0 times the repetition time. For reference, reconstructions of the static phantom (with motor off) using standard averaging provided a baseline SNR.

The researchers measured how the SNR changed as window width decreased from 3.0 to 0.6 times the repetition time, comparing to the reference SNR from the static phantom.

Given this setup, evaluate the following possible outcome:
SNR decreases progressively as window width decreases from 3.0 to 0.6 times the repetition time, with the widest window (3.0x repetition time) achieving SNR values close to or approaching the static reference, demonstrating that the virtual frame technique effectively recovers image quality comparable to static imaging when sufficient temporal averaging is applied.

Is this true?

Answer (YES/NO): YES